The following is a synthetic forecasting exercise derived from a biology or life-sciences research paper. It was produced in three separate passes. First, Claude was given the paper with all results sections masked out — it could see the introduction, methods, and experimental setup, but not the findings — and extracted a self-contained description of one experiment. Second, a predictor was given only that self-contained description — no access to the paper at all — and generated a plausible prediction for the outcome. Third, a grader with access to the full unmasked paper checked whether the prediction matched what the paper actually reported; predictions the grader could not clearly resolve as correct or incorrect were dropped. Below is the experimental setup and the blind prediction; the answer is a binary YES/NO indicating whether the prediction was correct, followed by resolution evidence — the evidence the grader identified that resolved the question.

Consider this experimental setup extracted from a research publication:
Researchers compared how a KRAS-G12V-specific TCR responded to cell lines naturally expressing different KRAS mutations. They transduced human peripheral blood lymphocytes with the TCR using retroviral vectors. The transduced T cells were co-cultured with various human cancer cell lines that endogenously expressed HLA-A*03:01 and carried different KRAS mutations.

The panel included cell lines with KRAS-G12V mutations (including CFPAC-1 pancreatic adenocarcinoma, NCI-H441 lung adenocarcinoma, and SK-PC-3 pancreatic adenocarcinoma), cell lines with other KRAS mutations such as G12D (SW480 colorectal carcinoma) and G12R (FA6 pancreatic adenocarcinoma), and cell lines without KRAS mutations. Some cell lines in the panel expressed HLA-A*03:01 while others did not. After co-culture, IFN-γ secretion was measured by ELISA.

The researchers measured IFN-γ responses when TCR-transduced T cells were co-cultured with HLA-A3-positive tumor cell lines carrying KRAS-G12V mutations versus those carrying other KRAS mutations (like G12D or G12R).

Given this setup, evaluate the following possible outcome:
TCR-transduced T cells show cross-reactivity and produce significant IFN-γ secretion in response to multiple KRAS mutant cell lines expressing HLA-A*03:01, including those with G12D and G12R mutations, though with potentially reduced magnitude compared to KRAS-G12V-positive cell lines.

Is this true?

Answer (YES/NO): NO